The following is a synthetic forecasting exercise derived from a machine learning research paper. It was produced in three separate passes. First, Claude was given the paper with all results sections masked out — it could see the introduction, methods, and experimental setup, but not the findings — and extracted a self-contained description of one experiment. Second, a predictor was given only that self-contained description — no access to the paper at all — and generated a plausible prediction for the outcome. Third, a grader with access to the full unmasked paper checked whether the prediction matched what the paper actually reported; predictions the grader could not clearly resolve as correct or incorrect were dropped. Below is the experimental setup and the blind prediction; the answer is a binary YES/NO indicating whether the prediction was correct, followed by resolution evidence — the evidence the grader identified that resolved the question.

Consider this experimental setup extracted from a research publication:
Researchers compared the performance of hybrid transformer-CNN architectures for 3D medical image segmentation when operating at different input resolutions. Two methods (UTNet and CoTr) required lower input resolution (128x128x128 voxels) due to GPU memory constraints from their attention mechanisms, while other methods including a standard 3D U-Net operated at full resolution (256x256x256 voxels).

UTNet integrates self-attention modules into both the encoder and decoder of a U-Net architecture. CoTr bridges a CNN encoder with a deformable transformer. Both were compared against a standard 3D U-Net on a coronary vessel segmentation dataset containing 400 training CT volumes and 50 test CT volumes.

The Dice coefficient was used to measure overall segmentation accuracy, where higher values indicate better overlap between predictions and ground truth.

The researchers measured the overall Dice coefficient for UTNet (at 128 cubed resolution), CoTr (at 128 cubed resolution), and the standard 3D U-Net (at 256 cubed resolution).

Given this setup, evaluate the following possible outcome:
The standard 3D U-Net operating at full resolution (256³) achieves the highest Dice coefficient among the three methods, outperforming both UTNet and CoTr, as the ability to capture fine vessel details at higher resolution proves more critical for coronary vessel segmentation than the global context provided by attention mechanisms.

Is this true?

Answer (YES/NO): YES